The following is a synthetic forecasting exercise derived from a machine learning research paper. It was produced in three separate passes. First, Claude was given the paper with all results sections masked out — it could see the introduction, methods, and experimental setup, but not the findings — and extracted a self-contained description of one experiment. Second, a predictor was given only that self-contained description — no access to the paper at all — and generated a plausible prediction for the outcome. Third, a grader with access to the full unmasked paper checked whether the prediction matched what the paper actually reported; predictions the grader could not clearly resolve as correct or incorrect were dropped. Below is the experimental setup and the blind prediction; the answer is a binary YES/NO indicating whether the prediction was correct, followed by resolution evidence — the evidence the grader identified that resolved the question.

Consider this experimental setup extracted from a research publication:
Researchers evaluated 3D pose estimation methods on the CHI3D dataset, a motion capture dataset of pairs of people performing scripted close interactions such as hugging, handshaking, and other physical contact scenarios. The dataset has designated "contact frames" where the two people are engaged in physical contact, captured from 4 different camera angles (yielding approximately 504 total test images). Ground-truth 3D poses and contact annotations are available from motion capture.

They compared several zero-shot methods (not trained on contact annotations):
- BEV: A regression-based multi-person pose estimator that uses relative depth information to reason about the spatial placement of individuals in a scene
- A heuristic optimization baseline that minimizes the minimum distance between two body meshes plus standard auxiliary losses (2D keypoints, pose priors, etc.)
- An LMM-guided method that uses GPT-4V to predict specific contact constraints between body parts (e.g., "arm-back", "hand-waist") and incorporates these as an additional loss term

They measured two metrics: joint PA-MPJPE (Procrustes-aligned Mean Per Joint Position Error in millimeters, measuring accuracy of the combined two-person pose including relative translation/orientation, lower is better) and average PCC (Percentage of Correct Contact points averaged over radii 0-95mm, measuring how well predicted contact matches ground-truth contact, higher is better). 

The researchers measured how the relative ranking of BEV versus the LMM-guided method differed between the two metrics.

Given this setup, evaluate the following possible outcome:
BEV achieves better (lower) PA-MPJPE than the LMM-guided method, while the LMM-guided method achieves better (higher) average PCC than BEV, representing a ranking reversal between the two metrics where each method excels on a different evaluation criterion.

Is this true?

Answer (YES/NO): YES